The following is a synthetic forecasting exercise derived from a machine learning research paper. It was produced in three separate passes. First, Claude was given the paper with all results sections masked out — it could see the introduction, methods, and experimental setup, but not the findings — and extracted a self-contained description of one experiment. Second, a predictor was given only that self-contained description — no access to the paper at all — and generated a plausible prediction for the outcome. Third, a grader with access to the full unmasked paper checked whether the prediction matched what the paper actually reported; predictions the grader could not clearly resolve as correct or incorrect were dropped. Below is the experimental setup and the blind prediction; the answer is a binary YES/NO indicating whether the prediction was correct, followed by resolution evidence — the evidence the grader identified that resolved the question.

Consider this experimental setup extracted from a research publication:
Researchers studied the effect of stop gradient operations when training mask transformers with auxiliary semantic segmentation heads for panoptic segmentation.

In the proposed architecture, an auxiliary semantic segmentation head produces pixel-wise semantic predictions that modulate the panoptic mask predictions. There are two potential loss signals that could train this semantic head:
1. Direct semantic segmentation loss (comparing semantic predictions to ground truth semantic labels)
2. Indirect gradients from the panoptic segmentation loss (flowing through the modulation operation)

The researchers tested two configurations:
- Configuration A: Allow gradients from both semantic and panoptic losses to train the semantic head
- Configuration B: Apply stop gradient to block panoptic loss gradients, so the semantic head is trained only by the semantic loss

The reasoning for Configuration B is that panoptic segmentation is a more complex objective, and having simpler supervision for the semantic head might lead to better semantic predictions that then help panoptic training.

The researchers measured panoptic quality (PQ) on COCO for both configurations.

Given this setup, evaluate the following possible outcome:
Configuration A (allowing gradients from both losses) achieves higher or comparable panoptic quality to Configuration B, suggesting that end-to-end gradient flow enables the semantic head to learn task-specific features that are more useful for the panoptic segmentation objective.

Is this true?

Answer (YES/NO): NO